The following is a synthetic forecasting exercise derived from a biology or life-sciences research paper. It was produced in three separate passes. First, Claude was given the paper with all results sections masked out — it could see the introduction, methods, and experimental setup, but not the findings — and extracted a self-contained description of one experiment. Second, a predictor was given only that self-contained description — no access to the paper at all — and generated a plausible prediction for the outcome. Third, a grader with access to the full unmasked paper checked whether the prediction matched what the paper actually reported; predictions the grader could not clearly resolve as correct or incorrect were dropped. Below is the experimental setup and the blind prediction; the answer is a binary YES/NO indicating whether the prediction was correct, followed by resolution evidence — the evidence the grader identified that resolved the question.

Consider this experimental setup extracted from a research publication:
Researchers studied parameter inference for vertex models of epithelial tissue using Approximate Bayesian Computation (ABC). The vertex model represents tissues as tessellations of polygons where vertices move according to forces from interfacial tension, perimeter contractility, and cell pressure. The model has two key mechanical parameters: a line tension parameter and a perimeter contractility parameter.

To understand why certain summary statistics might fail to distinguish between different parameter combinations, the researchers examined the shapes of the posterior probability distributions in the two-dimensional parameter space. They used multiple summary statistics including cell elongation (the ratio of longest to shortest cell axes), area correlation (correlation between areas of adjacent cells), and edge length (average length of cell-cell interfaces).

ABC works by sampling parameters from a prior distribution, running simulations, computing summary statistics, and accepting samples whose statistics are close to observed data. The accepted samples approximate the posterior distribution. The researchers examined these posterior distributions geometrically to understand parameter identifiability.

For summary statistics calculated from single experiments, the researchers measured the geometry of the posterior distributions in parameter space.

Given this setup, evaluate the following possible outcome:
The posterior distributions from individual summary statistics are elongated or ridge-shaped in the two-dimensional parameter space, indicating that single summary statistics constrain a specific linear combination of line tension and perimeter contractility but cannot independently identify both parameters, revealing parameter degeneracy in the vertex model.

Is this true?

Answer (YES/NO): YES